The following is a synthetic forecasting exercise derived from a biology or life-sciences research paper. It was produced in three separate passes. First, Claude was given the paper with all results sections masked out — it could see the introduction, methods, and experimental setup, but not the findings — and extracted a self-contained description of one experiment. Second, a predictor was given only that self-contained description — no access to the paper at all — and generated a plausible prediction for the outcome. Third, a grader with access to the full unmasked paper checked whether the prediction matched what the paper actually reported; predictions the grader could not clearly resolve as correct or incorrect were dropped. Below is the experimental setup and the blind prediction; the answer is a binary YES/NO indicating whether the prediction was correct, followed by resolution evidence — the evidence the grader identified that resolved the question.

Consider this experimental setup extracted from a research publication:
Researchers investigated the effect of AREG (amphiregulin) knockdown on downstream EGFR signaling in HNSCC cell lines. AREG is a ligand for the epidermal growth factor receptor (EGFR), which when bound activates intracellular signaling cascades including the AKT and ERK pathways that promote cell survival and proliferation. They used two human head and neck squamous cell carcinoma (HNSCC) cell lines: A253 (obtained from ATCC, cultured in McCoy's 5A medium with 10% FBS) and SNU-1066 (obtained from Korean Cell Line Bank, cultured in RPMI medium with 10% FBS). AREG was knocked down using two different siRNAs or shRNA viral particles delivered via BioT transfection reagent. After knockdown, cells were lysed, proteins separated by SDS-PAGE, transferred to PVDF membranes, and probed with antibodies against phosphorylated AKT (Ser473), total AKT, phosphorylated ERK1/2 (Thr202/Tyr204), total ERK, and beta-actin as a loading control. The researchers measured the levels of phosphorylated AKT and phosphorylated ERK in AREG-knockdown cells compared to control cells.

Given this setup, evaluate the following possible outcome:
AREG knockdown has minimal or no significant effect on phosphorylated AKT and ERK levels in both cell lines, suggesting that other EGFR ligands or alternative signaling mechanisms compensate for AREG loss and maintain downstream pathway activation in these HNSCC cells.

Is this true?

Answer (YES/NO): NO